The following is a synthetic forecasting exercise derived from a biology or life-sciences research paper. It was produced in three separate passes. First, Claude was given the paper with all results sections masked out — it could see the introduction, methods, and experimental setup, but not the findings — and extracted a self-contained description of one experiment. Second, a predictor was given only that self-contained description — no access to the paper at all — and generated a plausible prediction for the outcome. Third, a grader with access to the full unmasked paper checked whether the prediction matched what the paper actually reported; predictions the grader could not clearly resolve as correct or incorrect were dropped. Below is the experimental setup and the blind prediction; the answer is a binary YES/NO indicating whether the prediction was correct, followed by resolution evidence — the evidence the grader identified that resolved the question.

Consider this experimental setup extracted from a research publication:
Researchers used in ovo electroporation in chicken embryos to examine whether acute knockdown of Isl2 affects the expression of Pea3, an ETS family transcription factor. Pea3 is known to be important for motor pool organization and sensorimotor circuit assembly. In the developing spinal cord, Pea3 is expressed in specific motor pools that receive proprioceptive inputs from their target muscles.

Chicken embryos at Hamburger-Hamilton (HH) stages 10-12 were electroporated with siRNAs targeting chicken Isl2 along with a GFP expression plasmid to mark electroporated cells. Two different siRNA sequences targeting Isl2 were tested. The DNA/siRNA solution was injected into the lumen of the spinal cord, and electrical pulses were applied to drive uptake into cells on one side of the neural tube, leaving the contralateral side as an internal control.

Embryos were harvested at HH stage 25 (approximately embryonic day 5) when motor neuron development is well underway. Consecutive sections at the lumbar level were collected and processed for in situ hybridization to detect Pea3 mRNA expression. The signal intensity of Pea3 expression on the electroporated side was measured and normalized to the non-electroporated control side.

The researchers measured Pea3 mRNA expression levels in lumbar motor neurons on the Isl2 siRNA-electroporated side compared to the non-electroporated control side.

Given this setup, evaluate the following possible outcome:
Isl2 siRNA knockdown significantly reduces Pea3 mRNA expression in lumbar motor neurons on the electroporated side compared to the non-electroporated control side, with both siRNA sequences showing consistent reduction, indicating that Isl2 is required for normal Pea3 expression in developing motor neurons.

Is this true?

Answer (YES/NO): YES